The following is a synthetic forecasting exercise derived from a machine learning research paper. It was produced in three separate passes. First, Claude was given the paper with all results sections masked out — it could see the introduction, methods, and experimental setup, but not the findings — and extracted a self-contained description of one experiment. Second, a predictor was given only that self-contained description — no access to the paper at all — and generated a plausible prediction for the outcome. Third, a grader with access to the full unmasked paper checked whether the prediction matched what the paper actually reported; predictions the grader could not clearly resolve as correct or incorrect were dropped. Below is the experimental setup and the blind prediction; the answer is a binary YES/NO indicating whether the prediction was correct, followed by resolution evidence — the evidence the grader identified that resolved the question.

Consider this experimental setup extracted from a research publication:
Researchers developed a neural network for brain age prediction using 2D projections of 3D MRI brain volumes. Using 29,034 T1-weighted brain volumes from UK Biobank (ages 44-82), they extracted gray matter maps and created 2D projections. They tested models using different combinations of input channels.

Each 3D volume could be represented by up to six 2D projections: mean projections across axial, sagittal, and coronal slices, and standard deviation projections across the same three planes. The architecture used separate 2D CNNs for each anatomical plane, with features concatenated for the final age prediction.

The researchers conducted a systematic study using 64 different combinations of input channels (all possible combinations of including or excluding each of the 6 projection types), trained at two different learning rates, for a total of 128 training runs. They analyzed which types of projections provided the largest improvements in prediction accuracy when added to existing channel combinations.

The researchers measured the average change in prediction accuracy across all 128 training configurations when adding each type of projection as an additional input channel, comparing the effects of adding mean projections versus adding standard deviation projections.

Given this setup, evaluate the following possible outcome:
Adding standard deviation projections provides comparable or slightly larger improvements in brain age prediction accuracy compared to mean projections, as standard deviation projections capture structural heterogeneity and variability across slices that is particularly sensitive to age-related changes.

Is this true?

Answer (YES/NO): NO